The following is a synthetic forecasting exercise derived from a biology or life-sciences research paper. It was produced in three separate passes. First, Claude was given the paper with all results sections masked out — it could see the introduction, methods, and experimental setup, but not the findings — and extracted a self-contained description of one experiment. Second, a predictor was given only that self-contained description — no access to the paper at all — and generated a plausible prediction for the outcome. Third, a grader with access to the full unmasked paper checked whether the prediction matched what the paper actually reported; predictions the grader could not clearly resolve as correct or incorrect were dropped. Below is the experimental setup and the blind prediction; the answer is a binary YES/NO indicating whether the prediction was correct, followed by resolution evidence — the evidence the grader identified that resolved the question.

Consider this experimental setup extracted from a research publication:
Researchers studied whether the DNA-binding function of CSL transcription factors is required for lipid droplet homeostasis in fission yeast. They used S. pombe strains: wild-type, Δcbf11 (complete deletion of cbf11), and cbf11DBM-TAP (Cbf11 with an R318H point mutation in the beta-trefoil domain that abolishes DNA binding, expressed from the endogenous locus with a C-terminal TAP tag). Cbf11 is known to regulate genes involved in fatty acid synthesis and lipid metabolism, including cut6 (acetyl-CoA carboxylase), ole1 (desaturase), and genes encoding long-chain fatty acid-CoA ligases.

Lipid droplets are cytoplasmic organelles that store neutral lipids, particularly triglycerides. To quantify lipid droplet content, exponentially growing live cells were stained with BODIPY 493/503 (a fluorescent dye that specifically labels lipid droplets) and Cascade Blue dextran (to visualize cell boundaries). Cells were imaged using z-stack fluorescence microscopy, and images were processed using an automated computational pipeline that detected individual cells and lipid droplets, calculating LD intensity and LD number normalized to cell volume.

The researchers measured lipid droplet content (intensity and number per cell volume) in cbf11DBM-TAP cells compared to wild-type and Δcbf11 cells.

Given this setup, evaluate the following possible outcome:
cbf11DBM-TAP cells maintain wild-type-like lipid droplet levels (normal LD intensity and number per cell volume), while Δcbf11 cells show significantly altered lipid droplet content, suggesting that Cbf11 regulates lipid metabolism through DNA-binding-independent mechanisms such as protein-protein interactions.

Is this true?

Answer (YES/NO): NO